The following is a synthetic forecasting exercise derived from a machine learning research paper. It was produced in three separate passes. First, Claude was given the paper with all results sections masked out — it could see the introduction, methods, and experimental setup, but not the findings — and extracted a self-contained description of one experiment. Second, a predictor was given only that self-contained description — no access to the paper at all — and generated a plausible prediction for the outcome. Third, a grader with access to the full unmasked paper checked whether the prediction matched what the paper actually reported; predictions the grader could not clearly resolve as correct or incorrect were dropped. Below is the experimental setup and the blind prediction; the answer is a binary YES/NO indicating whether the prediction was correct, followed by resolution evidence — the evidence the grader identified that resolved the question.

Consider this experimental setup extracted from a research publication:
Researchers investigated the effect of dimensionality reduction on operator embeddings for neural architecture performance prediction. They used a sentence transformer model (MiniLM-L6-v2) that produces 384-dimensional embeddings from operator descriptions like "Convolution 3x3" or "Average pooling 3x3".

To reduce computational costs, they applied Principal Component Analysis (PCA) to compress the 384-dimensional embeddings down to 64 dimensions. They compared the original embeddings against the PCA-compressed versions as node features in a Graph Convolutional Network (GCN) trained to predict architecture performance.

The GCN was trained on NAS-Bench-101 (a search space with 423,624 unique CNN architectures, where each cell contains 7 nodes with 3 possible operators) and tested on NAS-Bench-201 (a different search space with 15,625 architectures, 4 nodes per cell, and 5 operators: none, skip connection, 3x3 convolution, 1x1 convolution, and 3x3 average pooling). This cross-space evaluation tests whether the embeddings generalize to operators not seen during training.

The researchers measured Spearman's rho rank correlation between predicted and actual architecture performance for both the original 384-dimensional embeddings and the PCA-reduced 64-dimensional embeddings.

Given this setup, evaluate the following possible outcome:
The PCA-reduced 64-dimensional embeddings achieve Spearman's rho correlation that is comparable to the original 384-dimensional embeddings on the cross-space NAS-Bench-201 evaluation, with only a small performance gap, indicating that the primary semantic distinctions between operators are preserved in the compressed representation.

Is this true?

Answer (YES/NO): NO